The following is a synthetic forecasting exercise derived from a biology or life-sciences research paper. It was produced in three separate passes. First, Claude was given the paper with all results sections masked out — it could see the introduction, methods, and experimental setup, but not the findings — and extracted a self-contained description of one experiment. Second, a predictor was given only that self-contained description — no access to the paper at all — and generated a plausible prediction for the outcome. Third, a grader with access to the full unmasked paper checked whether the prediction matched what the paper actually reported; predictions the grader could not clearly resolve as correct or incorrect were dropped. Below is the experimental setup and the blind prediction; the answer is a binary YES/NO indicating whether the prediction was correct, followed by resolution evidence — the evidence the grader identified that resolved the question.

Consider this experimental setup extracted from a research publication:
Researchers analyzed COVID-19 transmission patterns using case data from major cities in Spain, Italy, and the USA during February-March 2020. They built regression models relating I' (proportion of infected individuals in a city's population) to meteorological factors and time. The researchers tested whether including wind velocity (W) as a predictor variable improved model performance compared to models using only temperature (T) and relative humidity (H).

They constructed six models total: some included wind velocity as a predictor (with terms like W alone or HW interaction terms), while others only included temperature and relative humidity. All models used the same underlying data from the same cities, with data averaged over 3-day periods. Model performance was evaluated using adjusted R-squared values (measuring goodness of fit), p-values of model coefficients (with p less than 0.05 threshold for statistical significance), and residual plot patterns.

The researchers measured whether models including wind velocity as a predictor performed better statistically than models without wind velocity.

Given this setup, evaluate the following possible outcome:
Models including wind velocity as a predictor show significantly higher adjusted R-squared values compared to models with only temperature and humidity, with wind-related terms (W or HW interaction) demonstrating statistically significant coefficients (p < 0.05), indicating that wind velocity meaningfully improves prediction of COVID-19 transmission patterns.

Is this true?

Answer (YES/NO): NO